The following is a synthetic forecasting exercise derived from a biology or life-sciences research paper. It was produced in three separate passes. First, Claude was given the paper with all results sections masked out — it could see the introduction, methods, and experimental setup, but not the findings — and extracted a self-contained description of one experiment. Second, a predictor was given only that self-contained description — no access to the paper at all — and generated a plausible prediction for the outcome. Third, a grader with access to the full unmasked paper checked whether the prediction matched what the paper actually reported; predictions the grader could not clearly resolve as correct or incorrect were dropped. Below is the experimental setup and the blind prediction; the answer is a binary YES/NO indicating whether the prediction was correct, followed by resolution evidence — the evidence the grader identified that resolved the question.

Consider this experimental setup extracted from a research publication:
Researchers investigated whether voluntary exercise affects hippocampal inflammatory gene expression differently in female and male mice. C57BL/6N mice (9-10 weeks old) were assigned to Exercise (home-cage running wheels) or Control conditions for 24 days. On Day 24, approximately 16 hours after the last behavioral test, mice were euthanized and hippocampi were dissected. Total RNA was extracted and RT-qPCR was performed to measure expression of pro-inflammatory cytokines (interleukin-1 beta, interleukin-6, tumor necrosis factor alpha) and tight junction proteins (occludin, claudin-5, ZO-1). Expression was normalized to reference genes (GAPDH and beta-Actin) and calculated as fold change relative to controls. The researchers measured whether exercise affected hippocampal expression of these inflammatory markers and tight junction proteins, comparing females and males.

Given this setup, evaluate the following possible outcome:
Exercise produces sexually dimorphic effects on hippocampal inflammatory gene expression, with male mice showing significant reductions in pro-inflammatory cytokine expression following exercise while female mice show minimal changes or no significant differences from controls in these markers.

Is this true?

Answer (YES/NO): NO